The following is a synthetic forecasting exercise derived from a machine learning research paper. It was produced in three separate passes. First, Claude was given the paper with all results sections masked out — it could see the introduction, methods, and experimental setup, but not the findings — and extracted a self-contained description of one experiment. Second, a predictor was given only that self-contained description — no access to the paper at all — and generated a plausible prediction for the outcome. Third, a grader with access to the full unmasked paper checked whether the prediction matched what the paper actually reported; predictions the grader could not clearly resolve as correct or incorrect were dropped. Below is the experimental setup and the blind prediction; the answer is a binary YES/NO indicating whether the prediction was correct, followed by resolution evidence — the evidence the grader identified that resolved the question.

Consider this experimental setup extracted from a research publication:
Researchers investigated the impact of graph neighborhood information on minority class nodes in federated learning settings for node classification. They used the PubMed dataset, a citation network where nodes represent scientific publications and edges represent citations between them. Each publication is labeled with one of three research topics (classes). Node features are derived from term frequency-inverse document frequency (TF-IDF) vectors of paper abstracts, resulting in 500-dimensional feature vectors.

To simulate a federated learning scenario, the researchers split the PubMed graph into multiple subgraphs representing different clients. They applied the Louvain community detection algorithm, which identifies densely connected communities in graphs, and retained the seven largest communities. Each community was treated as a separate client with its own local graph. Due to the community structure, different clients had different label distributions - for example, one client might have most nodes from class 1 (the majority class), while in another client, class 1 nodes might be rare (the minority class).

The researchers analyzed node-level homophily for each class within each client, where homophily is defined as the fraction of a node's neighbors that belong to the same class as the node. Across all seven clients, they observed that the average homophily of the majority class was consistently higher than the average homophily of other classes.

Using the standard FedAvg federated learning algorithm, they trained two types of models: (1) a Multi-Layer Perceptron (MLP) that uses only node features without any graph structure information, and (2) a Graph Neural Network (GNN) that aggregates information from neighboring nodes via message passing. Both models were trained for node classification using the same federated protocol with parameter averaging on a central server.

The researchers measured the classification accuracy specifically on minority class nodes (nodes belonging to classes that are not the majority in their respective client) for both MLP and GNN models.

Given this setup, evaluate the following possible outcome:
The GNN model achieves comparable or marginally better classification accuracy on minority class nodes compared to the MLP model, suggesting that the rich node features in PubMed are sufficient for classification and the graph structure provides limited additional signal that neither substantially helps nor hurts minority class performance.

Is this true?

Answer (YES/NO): NO